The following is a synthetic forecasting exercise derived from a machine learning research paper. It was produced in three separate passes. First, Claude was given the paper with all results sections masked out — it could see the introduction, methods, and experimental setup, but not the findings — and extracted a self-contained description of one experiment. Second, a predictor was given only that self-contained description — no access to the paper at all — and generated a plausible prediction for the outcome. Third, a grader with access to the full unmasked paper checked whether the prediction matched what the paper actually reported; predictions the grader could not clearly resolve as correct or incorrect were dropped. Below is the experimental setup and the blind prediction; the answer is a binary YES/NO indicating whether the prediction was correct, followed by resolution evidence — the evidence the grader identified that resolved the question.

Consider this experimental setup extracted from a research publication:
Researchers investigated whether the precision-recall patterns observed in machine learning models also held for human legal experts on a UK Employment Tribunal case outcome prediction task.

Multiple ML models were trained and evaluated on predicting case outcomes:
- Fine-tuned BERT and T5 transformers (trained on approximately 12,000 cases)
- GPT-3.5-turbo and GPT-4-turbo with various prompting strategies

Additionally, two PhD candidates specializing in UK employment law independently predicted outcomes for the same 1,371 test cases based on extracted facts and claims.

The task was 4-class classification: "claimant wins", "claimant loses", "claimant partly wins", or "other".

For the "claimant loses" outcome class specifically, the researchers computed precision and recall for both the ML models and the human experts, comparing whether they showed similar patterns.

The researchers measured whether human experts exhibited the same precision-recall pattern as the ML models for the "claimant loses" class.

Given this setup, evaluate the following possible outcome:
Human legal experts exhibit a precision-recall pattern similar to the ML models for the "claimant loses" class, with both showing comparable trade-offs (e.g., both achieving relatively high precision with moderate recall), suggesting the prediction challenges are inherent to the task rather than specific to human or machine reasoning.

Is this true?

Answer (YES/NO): NO